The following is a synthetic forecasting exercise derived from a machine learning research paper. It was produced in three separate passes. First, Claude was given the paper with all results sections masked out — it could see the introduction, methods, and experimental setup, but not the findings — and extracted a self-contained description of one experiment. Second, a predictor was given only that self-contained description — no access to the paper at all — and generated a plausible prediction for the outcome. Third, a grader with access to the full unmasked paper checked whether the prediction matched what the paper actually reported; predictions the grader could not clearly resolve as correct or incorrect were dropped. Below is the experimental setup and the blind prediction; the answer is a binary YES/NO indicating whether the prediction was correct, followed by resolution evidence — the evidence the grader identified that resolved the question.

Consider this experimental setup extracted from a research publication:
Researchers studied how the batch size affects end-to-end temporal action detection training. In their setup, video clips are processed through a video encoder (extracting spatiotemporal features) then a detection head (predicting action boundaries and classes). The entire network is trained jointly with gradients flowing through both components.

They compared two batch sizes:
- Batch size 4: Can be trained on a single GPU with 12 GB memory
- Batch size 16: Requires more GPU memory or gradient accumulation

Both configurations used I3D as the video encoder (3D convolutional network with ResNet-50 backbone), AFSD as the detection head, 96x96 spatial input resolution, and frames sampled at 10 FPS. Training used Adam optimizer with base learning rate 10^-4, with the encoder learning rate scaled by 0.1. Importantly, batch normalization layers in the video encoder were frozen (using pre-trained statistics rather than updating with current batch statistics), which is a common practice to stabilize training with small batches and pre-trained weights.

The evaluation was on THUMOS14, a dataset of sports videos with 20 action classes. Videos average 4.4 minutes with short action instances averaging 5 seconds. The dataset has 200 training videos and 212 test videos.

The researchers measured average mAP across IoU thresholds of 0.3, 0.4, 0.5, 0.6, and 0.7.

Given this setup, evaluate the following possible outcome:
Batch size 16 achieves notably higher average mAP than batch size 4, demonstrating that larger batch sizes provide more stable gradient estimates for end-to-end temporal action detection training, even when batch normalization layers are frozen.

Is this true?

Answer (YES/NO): NO